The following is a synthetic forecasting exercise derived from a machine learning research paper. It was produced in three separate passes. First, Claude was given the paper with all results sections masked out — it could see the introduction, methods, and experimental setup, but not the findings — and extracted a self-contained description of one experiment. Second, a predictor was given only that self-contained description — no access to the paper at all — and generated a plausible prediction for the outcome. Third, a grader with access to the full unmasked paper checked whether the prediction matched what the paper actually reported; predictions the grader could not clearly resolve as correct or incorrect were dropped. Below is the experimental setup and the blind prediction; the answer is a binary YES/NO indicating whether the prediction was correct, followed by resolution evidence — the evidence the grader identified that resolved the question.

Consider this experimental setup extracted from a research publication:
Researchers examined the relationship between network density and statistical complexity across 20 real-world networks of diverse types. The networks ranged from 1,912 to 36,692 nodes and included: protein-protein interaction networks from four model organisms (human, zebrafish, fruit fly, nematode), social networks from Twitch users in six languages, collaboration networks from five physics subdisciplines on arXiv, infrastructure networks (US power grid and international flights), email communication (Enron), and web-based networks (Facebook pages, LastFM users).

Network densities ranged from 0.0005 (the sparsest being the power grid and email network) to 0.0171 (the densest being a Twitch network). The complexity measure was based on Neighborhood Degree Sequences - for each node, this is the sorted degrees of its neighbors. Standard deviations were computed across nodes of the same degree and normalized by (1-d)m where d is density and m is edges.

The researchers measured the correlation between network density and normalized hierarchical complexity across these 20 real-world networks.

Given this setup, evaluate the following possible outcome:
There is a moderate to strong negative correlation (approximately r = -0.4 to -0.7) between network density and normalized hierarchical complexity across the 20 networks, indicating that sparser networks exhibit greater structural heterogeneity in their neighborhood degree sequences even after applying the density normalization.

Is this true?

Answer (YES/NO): NO